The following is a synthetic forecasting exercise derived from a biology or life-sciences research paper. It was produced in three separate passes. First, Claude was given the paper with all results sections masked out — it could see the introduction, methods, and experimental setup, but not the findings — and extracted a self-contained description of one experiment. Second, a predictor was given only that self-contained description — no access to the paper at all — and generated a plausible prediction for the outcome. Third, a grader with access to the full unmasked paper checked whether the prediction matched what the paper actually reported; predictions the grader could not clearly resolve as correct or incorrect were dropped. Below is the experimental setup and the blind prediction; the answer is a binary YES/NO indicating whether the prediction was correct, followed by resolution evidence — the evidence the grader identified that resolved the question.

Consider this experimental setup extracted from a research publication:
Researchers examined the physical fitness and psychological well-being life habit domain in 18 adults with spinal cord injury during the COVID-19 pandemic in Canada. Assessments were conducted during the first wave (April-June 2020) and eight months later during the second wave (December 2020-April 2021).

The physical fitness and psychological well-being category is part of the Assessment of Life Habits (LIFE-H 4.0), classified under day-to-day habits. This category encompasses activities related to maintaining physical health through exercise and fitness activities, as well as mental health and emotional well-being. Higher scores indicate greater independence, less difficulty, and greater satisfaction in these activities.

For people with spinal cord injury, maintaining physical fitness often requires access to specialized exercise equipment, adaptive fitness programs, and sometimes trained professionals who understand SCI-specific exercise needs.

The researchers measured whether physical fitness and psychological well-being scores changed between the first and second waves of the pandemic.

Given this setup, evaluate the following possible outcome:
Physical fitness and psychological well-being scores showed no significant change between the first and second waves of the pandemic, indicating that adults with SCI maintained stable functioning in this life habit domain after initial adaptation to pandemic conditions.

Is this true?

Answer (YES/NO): YES